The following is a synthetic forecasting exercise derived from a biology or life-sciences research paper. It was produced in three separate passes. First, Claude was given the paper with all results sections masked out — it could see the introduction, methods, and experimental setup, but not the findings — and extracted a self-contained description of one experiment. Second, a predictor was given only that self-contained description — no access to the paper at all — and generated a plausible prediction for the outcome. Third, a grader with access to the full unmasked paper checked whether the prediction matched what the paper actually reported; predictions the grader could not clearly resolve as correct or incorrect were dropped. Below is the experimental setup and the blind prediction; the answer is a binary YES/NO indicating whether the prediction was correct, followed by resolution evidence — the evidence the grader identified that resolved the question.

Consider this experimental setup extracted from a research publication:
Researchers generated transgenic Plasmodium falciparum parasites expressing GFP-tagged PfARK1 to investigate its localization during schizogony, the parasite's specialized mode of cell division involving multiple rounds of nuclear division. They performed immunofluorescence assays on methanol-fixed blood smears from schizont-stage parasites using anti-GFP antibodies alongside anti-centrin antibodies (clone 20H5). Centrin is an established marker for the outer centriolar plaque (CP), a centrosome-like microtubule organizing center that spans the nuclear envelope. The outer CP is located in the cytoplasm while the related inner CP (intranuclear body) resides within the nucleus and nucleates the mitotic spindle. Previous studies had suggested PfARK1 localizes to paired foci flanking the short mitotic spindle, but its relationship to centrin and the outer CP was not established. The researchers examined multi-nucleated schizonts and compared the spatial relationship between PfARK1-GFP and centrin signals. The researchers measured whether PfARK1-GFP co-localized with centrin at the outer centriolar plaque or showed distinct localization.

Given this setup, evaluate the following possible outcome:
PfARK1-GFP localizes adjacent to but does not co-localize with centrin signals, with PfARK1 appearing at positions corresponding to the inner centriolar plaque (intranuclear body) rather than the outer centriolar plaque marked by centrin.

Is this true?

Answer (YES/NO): YES